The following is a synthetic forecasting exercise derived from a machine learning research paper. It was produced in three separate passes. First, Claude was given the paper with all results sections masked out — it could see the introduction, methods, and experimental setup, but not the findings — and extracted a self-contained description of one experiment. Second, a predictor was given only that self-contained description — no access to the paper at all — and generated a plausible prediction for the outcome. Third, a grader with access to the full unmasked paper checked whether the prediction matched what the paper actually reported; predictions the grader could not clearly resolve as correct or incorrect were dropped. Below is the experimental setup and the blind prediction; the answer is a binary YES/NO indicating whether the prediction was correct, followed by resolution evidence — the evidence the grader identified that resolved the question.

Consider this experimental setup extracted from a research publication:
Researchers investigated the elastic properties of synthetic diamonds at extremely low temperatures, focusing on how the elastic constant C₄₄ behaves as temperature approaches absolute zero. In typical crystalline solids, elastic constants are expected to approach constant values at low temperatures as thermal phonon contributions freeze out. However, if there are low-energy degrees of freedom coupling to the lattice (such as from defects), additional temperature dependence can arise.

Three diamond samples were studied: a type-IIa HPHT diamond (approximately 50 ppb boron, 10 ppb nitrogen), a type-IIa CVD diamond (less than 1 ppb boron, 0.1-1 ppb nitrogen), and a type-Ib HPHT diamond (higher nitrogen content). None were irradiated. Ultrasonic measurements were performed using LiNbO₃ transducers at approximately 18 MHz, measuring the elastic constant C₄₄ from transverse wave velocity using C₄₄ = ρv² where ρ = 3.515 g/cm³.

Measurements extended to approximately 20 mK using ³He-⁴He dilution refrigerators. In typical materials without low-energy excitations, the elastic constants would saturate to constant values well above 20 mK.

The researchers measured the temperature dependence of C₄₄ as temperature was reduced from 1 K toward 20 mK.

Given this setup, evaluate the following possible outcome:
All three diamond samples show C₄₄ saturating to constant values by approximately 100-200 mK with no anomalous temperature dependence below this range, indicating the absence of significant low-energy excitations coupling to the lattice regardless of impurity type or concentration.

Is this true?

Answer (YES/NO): NO